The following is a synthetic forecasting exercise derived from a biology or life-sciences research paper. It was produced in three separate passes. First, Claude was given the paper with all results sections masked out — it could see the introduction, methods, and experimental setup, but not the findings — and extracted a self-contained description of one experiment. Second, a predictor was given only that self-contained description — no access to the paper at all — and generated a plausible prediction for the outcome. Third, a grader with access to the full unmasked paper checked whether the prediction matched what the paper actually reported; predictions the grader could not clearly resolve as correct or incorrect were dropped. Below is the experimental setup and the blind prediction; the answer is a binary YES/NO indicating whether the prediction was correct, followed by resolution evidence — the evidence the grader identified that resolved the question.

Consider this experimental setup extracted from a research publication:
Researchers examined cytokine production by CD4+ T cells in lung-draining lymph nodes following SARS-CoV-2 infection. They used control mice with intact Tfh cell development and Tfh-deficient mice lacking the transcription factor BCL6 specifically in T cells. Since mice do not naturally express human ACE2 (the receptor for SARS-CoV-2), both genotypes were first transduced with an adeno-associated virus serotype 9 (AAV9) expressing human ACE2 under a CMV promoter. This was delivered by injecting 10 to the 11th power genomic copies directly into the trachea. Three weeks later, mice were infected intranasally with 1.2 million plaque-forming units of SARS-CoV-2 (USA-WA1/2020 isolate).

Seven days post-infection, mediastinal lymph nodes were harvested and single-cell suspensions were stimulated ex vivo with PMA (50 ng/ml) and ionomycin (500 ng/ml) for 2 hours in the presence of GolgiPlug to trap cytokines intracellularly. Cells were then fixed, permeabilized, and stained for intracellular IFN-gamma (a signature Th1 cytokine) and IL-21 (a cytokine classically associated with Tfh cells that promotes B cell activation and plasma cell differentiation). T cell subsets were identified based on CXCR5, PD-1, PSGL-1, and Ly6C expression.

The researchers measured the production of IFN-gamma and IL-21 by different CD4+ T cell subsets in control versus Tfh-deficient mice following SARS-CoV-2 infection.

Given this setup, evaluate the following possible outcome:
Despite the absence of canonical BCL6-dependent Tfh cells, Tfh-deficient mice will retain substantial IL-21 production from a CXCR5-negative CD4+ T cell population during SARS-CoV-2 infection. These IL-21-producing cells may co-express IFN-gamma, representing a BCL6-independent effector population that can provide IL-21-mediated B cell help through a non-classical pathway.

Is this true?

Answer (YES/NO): YES